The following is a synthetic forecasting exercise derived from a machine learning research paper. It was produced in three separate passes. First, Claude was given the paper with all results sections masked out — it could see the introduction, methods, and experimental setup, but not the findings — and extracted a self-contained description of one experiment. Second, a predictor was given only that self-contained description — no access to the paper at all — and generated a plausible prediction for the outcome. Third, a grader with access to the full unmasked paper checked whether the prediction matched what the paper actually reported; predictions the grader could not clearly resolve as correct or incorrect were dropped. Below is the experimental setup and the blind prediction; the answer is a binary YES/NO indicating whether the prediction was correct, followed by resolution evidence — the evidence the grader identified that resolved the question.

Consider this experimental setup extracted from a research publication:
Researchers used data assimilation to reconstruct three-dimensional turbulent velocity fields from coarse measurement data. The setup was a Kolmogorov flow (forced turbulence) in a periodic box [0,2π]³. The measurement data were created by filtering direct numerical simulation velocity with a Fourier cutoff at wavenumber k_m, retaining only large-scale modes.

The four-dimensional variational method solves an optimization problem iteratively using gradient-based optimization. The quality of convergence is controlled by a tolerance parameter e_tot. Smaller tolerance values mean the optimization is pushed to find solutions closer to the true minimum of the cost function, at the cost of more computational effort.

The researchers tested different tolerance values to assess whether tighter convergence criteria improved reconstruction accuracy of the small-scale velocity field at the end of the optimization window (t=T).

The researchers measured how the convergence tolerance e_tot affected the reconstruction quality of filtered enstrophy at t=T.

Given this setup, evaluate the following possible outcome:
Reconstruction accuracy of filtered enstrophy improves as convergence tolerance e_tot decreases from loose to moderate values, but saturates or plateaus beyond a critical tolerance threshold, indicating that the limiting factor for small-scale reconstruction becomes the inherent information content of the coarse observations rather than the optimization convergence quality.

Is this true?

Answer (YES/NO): NO